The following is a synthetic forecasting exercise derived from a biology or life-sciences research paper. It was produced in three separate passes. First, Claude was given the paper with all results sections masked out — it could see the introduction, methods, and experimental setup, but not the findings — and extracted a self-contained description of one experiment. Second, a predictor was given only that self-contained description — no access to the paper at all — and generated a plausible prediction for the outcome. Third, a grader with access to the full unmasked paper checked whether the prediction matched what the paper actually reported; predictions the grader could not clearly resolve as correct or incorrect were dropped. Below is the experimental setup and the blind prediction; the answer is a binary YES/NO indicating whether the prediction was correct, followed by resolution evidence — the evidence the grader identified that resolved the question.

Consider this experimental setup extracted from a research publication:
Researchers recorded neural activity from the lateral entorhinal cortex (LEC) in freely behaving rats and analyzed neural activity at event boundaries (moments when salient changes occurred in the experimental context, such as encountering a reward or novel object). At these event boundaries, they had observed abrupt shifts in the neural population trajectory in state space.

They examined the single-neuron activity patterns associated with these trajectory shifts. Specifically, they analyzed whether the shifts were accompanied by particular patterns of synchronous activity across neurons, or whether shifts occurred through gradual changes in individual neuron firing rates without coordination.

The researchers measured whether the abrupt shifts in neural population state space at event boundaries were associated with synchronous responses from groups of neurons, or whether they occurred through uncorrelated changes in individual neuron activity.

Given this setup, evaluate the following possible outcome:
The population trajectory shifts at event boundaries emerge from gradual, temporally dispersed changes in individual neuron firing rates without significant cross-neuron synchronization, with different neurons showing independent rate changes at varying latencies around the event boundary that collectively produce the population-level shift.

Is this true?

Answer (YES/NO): NO